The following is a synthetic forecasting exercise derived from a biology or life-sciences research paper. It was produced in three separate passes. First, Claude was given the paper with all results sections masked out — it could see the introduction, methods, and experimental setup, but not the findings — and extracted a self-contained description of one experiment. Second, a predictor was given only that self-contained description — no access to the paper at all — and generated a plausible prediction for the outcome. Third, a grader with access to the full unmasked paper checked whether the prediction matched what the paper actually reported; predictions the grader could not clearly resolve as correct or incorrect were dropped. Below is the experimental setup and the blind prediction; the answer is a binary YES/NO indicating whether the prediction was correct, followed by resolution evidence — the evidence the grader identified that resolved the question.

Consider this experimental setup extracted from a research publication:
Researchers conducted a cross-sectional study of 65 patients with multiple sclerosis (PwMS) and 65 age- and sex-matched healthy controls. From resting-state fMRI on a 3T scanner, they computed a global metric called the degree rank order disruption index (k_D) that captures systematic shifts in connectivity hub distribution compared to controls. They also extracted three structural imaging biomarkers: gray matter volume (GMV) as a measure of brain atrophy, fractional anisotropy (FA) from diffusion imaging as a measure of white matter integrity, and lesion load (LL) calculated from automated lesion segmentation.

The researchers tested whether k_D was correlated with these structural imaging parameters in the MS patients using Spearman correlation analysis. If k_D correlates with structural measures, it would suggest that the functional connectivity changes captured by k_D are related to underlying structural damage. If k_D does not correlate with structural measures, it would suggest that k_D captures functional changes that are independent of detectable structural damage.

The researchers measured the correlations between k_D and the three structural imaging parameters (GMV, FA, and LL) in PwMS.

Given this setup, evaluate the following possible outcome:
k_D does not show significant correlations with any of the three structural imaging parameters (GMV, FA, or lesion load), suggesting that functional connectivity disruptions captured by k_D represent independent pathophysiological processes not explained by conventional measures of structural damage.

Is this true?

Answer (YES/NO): YES